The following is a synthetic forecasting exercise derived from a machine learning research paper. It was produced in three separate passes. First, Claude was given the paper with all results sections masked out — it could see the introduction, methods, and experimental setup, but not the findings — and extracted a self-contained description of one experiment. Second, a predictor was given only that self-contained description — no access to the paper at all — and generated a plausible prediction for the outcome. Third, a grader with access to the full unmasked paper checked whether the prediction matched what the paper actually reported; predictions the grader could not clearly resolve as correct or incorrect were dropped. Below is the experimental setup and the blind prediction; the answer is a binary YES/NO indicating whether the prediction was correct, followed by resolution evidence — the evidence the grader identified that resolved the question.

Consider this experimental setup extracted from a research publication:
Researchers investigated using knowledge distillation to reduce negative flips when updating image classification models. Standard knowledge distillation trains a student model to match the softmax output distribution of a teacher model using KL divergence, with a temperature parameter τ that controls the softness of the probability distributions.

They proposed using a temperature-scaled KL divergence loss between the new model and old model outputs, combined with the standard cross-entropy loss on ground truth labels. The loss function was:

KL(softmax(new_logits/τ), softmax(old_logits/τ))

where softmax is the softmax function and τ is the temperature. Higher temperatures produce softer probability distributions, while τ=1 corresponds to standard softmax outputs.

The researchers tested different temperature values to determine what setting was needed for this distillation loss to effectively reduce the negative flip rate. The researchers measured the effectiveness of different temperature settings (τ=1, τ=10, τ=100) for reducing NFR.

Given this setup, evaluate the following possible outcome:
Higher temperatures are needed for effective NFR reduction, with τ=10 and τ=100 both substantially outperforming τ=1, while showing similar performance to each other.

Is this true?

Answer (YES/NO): NO